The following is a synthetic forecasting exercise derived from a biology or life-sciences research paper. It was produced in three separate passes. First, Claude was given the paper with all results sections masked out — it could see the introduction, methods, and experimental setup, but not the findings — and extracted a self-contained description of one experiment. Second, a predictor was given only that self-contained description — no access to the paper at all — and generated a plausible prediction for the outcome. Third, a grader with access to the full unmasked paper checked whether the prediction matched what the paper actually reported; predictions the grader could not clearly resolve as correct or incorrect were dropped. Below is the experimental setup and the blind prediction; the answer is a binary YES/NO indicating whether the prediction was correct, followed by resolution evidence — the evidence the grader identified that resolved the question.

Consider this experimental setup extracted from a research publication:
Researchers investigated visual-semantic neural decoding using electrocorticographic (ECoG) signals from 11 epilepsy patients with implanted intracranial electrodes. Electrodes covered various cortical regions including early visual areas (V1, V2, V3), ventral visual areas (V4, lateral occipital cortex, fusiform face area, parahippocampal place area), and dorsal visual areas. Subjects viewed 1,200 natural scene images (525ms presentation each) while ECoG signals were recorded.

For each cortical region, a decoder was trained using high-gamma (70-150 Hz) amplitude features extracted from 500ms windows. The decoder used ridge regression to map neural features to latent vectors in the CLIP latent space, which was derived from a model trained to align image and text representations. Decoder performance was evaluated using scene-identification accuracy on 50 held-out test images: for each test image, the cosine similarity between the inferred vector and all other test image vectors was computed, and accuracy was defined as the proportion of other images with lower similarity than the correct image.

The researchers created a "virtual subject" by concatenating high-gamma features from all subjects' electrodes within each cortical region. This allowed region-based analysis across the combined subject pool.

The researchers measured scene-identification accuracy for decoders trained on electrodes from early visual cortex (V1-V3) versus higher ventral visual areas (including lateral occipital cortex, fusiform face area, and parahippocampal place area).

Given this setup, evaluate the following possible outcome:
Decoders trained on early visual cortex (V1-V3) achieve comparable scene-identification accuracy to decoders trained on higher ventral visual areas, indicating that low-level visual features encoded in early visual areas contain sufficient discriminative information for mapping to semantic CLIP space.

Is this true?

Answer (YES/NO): NO